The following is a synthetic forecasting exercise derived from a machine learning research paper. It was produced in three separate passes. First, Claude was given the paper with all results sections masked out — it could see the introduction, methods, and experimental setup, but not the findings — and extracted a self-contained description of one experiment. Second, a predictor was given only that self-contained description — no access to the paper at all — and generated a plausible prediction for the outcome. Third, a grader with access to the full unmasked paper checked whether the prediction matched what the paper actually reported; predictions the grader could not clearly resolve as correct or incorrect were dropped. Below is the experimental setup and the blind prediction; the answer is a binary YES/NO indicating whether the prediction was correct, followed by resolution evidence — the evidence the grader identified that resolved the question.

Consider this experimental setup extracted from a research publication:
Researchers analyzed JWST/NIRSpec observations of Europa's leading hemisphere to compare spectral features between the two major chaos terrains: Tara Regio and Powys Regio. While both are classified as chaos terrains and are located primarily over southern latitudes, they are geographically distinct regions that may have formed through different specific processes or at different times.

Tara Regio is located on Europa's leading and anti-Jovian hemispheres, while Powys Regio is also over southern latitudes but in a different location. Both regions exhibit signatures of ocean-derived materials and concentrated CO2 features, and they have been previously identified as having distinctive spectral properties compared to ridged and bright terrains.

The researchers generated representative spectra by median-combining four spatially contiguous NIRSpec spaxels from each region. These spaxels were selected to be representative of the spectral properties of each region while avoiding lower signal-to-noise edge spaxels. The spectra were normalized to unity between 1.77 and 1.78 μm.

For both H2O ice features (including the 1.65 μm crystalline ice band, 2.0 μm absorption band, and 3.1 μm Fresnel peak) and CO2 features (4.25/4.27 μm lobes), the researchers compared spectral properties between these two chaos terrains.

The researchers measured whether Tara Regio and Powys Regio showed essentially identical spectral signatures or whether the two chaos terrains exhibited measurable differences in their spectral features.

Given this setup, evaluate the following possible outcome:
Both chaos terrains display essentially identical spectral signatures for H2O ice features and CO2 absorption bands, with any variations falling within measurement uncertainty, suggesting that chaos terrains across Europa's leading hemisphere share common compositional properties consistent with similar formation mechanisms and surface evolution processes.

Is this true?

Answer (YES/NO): NO